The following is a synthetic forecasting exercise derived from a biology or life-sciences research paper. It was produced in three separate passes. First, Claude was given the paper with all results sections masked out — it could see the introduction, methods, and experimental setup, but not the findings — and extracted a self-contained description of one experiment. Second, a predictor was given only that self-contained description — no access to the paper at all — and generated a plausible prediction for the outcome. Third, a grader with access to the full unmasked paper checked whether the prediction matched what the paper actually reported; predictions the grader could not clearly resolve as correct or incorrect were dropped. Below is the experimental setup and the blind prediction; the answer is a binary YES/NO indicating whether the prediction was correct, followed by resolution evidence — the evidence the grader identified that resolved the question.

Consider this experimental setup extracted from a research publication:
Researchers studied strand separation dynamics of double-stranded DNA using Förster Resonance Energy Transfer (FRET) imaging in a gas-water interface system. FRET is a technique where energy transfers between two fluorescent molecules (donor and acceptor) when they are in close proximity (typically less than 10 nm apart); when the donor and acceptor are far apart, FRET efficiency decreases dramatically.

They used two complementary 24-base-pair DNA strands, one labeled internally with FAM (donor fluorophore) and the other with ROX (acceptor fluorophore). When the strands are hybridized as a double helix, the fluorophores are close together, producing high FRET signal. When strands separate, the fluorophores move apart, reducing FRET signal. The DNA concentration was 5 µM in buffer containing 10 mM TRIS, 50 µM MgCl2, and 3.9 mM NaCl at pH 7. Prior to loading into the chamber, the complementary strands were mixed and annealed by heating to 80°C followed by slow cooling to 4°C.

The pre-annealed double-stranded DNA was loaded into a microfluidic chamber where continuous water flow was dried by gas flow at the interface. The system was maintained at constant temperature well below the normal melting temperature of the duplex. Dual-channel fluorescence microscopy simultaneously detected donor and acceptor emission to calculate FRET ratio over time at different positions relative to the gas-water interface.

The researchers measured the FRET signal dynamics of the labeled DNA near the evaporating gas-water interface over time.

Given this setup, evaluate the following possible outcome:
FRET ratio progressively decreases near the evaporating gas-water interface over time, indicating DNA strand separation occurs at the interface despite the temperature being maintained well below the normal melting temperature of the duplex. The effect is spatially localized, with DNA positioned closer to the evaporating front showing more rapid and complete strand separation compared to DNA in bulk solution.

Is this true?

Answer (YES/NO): NO